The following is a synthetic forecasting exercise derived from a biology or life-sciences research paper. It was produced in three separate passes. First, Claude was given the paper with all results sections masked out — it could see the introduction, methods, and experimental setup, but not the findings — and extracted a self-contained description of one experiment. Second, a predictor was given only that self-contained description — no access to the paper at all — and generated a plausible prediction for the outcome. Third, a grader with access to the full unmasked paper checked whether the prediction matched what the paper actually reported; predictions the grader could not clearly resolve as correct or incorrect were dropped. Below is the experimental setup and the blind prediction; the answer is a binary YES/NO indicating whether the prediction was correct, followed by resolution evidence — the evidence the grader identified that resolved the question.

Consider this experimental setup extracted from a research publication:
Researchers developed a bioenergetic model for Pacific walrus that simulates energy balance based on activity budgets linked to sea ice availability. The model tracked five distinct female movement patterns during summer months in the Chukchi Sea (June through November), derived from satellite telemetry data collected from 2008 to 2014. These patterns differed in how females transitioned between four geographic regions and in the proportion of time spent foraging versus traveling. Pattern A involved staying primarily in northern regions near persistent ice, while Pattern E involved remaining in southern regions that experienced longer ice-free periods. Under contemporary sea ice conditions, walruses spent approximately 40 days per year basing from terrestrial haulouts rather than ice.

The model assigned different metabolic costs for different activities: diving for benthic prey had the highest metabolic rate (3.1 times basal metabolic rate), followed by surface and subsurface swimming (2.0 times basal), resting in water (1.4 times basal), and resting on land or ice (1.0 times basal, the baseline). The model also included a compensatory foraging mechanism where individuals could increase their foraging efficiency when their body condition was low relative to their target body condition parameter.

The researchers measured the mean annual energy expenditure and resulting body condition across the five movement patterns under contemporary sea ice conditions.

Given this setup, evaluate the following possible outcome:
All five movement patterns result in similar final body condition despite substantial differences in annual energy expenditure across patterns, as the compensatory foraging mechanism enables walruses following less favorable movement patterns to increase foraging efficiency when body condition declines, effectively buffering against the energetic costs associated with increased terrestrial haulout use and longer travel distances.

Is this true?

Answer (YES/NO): NO